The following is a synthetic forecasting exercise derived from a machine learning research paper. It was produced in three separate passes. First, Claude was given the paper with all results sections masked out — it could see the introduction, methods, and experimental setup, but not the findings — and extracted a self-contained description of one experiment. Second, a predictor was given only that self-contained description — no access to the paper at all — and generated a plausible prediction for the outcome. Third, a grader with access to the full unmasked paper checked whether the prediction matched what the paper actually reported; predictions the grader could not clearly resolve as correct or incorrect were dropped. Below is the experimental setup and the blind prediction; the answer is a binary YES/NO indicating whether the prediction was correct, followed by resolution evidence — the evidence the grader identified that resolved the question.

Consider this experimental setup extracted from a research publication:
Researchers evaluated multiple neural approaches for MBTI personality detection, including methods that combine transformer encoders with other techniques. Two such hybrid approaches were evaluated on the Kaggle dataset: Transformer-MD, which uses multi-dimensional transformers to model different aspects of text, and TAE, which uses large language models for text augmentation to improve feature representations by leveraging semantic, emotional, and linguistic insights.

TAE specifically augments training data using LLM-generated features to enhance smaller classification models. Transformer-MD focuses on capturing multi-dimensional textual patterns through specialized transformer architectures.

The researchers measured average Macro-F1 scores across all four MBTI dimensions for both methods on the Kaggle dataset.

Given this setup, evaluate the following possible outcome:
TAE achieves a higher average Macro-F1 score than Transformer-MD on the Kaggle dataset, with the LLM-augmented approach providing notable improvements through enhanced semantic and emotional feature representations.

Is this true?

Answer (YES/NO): YES